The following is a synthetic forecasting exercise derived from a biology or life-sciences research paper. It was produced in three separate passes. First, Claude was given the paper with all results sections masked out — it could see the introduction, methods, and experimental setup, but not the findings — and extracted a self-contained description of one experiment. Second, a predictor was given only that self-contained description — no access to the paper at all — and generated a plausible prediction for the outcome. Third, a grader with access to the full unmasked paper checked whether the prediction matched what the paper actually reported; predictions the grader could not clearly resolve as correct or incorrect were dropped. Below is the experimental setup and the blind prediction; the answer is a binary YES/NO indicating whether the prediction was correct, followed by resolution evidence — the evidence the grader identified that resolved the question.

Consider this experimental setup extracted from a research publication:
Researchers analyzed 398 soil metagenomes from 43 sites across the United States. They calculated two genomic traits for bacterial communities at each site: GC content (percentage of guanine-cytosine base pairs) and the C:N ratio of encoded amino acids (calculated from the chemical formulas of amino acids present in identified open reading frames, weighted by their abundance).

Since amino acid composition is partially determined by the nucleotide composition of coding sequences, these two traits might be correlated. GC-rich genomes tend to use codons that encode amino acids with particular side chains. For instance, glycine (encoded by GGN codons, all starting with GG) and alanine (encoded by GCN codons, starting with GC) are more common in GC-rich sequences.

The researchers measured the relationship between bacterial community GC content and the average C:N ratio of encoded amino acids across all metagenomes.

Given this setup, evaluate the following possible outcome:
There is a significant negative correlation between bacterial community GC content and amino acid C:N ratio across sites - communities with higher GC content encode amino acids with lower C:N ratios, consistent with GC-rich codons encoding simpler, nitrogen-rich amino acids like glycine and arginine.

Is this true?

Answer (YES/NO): YES